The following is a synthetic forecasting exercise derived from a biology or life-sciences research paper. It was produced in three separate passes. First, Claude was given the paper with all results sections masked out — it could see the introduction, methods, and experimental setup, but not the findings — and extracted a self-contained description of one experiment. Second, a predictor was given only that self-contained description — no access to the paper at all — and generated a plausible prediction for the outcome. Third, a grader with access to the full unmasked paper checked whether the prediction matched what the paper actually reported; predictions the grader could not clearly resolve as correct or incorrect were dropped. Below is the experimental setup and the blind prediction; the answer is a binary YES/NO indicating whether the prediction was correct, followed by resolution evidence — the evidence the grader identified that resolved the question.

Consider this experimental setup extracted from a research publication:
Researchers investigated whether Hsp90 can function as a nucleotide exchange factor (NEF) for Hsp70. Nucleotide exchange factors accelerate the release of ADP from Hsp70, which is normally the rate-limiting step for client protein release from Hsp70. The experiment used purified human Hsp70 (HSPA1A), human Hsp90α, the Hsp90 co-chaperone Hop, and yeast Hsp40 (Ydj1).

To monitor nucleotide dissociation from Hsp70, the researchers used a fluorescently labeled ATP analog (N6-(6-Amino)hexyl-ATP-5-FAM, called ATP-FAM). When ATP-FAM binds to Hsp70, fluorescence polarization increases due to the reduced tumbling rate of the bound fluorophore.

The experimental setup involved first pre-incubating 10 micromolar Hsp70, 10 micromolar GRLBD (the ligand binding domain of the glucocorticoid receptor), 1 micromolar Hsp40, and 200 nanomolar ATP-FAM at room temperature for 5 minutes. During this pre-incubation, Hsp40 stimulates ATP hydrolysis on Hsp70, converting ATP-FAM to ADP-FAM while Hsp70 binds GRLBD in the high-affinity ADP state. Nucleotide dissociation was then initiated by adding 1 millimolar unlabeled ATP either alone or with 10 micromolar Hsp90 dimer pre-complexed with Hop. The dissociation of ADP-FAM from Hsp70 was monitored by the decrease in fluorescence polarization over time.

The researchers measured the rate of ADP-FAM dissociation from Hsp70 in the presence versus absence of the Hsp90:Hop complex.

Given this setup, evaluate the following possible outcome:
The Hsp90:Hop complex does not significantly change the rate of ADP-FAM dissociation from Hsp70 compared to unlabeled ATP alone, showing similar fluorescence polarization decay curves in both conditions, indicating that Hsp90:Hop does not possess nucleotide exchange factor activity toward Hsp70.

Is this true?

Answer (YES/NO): NO